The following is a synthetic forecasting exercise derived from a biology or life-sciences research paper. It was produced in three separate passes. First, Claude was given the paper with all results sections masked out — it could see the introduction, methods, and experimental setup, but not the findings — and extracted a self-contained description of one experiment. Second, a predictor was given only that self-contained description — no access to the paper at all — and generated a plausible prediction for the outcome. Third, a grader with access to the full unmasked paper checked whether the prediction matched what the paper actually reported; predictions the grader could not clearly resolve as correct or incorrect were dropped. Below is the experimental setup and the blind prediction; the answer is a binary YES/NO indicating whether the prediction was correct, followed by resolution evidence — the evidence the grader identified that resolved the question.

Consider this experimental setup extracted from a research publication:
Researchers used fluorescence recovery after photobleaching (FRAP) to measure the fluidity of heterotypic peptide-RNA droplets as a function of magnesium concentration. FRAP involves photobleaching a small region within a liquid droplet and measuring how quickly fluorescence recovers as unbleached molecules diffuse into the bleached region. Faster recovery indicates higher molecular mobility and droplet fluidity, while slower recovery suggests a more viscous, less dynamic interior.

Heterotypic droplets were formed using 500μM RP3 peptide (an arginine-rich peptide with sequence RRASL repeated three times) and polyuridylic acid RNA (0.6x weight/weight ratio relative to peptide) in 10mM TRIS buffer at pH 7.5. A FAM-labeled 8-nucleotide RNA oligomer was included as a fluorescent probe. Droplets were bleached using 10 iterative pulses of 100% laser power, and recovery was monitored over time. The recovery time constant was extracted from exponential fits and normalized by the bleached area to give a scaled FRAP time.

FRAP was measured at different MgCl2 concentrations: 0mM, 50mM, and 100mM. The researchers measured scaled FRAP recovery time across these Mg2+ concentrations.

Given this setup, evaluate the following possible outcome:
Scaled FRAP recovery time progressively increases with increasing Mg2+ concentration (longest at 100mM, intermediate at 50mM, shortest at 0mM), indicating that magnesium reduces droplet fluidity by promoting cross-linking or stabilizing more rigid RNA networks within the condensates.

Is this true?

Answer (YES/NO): NO